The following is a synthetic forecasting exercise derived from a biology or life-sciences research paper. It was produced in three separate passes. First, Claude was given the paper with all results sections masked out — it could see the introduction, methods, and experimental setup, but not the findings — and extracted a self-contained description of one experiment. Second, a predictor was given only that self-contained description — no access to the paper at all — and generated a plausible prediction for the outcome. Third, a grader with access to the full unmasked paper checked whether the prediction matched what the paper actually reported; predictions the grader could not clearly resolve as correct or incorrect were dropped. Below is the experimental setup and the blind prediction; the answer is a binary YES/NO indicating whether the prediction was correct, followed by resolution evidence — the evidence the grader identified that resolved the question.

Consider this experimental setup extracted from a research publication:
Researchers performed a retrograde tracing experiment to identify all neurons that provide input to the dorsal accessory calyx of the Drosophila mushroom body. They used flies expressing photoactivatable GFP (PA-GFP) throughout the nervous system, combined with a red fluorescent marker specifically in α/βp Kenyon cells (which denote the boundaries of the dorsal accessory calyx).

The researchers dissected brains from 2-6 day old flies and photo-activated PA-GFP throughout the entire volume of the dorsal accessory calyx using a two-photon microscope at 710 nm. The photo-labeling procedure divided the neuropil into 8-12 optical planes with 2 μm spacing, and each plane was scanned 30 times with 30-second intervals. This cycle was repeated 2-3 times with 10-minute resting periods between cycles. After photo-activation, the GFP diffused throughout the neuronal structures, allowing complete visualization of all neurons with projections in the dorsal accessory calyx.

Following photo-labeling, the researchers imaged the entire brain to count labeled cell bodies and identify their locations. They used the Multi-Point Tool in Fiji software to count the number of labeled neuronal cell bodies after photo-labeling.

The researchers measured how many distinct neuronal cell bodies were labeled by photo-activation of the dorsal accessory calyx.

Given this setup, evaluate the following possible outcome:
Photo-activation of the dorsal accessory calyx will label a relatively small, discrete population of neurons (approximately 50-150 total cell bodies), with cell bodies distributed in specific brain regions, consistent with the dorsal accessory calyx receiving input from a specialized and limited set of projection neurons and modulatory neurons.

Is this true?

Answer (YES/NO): YES